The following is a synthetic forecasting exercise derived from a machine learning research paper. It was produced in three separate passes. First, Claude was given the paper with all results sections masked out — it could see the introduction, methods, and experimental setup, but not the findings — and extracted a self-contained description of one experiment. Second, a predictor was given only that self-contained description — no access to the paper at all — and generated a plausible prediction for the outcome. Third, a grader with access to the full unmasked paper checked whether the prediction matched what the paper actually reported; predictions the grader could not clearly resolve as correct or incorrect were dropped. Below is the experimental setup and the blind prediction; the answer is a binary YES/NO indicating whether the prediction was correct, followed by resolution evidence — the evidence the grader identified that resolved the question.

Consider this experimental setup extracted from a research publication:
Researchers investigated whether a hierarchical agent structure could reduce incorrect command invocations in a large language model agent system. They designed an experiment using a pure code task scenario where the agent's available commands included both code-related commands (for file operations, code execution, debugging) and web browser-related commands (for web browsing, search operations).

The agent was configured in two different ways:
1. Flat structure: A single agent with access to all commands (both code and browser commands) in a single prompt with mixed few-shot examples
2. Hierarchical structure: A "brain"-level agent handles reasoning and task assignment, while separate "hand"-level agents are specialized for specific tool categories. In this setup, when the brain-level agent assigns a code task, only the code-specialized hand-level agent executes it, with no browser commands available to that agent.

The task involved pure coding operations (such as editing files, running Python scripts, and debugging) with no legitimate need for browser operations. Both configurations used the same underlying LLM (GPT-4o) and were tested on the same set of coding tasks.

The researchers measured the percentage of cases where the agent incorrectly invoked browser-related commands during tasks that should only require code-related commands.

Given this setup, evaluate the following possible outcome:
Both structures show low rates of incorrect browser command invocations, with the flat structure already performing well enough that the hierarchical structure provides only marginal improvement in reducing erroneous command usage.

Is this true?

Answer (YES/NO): NO